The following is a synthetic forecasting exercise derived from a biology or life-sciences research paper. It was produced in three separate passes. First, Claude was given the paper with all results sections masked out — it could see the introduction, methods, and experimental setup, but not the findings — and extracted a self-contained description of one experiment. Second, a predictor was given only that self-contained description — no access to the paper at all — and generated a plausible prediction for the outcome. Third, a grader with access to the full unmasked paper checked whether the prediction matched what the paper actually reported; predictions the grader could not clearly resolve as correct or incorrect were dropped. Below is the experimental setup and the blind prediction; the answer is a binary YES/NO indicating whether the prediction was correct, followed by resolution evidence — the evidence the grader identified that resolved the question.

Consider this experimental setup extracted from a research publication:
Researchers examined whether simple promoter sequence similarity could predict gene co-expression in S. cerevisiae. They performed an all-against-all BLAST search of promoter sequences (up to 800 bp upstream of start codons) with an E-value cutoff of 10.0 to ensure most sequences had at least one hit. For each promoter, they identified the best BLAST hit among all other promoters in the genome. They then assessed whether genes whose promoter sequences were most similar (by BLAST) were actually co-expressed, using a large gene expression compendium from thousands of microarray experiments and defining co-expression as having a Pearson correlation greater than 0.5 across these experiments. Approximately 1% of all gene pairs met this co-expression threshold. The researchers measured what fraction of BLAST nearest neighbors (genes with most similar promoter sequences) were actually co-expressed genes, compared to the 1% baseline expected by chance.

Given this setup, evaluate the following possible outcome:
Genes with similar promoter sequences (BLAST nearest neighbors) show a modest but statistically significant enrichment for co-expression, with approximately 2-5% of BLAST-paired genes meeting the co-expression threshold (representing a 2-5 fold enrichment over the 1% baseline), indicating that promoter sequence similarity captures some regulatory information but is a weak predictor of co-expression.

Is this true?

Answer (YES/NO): YES